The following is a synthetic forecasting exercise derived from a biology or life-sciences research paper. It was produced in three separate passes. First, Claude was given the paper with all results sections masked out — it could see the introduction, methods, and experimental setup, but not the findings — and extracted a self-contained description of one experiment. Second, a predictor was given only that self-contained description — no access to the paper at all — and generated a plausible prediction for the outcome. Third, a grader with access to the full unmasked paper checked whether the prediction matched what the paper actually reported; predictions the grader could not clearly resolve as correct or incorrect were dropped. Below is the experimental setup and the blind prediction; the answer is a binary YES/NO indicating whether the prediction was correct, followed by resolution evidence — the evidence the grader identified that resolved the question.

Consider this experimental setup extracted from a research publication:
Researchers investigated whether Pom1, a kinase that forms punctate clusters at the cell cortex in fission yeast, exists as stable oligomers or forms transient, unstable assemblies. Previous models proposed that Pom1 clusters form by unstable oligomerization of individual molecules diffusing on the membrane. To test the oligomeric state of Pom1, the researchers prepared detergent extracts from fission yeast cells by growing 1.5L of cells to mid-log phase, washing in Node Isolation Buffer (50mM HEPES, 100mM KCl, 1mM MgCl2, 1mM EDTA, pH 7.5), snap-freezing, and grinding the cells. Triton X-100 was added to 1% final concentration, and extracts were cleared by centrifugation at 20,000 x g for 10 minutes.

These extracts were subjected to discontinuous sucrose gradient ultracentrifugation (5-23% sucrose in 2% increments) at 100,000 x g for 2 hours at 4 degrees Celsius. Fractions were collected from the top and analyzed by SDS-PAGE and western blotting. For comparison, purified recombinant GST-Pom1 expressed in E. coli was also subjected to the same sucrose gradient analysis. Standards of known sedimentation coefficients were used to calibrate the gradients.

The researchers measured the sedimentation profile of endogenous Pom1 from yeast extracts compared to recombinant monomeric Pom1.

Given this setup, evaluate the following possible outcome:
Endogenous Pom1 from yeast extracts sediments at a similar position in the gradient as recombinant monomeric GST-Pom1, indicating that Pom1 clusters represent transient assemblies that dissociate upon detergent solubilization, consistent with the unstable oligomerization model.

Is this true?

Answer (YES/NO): NO